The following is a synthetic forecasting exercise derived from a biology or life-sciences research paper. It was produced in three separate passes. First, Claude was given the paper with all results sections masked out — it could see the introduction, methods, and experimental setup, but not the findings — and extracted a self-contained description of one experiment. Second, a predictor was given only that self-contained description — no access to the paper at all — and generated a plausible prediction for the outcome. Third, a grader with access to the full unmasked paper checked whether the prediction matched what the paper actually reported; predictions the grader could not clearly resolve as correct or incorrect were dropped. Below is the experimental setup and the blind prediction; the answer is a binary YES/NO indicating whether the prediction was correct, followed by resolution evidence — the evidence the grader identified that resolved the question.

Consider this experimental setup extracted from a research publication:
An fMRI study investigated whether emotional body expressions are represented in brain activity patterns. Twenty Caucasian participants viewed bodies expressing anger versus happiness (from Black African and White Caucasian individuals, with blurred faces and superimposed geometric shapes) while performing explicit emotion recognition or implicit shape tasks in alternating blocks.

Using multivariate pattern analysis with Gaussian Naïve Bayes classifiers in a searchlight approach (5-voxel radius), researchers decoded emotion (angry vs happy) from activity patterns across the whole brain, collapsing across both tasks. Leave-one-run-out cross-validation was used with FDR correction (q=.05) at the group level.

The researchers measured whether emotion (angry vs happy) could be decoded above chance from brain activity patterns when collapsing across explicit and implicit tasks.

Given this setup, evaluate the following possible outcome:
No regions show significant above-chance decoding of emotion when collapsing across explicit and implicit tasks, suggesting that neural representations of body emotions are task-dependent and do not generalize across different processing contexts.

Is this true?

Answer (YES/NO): NO